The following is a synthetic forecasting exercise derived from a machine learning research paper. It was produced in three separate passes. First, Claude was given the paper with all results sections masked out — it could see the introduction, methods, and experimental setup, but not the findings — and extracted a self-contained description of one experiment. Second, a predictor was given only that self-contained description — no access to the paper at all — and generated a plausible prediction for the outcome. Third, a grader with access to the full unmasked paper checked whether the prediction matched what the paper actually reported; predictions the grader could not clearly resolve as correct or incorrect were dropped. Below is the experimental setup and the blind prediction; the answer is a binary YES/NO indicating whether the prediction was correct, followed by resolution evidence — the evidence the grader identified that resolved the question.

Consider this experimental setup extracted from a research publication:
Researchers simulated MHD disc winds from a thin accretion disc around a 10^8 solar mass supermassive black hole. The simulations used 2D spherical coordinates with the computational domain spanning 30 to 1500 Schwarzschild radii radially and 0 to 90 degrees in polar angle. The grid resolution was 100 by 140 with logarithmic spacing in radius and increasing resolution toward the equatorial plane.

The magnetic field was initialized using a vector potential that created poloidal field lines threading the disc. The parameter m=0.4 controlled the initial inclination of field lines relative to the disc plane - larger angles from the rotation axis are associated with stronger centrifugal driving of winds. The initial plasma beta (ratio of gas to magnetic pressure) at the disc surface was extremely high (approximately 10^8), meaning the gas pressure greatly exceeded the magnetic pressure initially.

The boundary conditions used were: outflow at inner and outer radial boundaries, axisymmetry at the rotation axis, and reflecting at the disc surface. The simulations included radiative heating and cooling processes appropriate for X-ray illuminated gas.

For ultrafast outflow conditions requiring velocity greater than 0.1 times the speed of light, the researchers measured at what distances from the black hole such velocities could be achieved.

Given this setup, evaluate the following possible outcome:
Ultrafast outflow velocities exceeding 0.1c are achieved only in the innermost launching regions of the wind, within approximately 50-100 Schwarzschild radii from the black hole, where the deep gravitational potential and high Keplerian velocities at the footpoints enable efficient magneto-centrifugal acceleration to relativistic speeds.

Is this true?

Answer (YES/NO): NO